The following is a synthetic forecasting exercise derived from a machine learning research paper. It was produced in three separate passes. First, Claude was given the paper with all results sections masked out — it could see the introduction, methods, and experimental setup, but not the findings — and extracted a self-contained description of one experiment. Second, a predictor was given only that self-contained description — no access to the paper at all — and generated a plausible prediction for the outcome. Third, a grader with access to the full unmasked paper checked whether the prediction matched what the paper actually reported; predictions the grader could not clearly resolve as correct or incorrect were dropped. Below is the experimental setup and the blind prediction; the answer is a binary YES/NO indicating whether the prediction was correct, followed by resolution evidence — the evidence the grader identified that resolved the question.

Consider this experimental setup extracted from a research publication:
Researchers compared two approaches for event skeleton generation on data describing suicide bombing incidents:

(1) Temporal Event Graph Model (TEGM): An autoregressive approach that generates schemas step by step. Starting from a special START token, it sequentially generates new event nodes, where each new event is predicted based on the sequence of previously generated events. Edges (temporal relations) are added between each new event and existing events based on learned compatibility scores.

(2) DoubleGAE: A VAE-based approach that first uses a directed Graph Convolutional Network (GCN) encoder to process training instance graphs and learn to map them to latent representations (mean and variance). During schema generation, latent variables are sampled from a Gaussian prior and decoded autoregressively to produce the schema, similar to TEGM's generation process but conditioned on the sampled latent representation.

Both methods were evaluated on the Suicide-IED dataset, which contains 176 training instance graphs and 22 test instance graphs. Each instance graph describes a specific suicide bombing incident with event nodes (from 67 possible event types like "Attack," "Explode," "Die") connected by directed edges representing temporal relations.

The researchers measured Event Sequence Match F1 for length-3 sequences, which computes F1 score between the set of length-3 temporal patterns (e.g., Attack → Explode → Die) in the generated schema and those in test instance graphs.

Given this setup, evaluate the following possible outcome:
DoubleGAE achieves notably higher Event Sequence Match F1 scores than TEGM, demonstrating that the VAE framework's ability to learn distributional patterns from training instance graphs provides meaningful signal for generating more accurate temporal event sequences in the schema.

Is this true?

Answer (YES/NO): YES